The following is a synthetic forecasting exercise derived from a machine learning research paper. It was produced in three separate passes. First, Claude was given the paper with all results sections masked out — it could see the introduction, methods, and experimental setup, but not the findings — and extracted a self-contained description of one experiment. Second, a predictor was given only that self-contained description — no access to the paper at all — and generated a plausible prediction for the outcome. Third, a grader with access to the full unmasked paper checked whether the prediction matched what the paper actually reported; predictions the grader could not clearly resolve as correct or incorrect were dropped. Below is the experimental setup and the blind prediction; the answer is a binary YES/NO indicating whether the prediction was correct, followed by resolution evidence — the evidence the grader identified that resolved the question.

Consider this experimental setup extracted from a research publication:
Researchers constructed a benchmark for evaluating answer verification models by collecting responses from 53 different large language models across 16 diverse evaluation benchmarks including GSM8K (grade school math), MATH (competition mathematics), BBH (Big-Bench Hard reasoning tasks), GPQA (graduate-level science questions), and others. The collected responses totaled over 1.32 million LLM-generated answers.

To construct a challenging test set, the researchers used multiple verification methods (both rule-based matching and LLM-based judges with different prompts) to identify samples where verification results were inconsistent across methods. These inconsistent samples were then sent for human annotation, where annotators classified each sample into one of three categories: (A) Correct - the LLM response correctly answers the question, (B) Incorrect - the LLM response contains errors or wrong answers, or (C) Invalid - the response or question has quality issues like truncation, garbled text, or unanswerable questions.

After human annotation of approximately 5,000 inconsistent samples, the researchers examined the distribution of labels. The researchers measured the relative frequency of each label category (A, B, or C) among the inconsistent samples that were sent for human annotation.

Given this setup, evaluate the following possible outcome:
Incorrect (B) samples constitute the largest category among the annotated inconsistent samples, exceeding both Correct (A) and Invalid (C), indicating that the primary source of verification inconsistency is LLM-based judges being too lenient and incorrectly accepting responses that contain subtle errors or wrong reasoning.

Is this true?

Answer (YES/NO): YES